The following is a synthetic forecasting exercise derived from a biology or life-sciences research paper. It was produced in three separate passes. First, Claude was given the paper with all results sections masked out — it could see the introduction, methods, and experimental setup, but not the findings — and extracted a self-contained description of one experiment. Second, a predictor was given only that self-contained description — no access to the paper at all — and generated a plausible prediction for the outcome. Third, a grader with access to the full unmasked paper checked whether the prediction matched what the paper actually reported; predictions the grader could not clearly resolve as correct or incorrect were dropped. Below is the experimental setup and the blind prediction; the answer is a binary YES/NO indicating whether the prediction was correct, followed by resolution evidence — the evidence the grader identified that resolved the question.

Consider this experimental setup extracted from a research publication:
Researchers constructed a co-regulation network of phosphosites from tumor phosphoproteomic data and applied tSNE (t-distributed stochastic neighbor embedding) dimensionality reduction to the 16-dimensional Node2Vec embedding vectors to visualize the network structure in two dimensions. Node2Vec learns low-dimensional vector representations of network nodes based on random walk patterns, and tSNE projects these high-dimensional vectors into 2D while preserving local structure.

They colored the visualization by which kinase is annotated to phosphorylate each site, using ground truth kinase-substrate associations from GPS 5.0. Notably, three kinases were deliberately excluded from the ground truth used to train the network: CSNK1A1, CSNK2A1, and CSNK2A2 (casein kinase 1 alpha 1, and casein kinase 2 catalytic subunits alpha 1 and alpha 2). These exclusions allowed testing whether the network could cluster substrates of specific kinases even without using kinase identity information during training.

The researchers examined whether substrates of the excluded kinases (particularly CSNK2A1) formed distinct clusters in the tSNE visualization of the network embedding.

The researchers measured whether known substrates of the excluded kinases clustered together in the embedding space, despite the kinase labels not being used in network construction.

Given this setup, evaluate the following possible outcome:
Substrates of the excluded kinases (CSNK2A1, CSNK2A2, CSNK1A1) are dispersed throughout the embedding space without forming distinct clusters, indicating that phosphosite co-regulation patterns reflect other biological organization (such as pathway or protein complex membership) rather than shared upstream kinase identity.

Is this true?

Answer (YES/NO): NO